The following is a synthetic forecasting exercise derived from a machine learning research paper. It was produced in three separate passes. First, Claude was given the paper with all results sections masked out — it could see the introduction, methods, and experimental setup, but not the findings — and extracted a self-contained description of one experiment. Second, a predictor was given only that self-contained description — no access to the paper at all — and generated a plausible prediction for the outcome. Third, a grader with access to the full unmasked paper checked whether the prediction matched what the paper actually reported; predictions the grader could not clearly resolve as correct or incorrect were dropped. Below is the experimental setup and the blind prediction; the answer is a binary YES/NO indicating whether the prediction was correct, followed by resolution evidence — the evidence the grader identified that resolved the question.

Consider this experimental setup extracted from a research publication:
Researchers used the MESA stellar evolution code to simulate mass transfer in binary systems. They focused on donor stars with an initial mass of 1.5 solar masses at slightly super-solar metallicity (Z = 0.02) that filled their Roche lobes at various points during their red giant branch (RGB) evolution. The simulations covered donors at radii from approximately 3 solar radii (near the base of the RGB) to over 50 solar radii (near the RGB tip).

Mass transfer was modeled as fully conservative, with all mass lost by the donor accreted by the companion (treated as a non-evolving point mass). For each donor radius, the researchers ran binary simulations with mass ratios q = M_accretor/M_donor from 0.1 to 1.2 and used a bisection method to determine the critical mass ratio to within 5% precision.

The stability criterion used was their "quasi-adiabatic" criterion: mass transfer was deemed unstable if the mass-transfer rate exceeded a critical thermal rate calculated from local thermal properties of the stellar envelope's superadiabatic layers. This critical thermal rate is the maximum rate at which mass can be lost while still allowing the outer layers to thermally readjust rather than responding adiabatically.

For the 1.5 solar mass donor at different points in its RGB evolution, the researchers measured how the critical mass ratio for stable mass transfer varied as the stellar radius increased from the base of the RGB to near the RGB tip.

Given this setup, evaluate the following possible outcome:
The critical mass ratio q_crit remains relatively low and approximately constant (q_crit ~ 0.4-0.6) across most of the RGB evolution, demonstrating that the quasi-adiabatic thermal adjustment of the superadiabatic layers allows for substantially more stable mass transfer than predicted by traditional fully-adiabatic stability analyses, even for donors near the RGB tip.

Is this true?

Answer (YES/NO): NO